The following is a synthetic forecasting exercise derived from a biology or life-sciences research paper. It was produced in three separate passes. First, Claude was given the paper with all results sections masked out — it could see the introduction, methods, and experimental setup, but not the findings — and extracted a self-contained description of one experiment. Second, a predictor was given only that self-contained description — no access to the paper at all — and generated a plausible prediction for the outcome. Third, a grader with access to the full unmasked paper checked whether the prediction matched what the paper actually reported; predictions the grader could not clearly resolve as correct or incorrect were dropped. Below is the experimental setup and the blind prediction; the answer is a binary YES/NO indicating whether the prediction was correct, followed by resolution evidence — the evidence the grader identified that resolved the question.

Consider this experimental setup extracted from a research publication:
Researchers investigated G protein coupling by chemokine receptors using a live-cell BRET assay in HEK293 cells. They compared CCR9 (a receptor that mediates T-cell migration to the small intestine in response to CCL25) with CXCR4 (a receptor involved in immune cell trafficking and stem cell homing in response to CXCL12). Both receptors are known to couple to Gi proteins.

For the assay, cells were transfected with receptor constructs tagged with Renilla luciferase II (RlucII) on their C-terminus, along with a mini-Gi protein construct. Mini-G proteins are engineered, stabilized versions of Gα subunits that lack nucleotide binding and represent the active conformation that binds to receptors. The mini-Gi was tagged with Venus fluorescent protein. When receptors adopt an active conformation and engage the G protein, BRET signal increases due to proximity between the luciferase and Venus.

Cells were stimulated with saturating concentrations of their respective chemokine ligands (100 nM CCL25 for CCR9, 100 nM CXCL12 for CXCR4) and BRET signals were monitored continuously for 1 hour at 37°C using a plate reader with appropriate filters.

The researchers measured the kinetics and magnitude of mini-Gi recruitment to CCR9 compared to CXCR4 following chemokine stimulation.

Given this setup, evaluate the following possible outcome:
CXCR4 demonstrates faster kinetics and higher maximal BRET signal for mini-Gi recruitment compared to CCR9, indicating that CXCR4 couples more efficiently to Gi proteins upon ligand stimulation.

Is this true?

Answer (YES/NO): NO